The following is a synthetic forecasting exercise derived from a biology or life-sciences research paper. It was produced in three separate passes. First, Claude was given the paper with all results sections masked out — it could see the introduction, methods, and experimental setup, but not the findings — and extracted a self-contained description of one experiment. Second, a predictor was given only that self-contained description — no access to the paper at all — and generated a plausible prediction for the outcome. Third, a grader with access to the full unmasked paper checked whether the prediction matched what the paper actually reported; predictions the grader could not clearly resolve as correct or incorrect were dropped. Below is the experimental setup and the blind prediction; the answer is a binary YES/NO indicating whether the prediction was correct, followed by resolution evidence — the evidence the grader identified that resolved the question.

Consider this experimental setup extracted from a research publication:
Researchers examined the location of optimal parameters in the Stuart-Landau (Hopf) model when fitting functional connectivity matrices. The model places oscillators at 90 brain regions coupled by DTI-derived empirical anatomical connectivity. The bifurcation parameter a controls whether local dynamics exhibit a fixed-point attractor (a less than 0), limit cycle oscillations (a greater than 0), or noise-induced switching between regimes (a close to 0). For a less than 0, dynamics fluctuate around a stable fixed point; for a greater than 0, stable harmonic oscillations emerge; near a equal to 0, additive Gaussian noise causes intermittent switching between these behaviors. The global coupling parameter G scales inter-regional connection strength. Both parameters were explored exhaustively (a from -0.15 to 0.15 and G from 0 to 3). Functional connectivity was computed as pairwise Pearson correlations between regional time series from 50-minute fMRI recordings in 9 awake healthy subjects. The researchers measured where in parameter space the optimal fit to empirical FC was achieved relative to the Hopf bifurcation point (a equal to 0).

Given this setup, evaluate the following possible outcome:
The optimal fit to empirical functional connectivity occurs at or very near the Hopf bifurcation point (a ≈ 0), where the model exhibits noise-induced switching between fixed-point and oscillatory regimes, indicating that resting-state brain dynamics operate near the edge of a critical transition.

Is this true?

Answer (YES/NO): YES